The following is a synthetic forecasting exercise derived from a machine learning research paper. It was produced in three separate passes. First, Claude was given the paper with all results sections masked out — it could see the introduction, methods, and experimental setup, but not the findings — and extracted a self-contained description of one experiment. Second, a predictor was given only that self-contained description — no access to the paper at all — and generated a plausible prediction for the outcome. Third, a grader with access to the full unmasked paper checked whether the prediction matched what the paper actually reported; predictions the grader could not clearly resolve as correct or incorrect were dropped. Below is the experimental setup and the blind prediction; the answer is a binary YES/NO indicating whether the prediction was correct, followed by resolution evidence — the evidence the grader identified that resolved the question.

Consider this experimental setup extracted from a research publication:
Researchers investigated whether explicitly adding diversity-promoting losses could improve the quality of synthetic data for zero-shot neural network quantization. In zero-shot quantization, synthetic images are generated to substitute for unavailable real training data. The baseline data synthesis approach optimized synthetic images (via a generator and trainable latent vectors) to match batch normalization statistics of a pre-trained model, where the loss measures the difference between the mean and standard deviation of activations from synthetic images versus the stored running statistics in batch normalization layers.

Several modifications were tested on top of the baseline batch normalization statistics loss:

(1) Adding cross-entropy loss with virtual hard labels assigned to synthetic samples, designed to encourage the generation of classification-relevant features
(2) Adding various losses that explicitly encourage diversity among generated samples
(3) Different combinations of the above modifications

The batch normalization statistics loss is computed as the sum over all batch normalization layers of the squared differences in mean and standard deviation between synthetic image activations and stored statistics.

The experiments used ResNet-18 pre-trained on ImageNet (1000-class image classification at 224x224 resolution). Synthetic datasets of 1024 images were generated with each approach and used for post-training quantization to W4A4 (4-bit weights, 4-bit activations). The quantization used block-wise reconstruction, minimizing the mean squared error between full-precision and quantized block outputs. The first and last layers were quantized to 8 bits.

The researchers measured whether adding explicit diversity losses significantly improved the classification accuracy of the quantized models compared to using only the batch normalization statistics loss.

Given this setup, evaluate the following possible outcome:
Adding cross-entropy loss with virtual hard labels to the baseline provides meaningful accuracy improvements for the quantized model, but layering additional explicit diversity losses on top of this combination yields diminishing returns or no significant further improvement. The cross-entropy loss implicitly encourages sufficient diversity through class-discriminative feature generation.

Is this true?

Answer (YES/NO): NO